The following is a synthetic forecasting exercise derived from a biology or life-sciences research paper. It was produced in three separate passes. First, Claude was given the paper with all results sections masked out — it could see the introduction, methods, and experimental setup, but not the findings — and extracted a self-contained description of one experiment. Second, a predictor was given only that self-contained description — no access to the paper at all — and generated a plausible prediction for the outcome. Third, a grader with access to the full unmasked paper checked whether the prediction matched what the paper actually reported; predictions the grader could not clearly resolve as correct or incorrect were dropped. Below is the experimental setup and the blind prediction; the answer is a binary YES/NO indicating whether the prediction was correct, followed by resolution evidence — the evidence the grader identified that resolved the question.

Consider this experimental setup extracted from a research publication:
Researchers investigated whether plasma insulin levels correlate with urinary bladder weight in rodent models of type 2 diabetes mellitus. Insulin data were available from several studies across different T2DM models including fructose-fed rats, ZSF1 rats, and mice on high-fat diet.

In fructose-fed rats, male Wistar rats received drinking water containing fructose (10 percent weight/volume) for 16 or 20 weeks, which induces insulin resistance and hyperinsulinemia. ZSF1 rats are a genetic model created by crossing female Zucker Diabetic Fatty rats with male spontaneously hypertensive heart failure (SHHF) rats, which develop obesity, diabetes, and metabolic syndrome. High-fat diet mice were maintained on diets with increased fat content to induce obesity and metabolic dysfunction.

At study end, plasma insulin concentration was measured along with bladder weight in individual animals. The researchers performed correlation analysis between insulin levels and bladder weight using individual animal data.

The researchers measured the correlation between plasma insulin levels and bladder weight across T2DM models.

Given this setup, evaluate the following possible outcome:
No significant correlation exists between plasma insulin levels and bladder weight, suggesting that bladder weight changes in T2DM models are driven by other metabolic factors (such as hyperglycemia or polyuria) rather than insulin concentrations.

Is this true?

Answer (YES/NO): NO